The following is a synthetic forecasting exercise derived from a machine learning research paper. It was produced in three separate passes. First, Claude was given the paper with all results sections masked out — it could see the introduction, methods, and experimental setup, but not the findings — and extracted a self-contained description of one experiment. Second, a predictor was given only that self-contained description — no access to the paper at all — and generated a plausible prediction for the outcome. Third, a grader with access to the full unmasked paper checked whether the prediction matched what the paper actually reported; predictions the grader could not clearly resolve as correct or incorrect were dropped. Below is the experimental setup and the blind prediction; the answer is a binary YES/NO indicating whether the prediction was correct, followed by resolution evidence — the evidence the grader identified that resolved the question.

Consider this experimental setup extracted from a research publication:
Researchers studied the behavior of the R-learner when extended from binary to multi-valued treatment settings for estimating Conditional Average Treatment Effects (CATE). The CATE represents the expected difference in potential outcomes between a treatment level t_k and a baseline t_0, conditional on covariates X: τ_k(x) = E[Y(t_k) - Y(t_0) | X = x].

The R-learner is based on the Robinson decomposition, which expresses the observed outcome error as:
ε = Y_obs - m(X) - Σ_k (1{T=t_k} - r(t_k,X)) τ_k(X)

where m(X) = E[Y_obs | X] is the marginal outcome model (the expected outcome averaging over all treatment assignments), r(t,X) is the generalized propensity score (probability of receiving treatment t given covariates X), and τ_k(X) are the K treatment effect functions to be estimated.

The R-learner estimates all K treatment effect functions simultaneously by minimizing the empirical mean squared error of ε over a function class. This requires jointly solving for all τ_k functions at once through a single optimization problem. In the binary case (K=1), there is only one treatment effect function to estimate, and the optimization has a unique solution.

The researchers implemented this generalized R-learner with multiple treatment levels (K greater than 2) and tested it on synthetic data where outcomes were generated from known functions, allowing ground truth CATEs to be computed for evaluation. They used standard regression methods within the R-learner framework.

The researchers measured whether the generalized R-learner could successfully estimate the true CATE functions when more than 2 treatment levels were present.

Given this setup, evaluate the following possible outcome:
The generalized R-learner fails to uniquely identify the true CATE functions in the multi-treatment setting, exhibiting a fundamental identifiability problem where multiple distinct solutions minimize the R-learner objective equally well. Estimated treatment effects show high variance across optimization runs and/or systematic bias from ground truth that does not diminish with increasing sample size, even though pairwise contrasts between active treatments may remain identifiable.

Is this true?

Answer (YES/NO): YES